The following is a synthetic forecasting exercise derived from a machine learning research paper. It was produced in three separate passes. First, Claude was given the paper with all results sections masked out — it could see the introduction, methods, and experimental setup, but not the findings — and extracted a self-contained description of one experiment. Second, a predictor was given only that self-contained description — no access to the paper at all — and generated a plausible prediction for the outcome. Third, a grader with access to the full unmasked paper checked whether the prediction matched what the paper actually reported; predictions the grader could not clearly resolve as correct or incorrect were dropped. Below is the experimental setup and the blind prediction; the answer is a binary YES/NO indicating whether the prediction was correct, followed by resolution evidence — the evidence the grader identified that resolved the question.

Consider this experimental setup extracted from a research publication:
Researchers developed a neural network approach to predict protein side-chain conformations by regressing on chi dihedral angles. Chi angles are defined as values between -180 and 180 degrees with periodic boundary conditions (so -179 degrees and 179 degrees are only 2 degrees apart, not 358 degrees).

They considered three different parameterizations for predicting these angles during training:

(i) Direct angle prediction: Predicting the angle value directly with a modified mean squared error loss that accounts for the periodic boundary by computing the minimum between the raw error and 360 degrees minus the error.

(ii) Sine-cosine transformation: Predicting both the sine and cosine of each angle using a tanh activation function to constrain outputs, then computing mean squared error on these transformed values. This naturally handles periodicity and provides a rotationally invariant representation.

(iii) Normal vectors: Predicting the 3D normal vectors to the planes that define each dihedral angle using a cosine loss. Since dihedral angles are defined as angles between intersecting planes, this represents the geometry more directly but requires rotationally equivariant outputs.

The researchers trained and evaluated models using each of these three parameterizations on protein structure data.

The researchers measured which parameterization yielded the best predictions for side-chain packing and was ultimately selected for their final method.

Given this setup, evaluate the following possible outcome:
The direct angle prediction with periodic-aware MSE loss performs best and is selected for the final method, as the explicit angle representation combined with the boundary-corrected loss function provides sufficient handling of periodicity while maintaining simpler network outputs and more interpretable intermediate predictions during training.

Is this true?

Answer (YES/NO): NO